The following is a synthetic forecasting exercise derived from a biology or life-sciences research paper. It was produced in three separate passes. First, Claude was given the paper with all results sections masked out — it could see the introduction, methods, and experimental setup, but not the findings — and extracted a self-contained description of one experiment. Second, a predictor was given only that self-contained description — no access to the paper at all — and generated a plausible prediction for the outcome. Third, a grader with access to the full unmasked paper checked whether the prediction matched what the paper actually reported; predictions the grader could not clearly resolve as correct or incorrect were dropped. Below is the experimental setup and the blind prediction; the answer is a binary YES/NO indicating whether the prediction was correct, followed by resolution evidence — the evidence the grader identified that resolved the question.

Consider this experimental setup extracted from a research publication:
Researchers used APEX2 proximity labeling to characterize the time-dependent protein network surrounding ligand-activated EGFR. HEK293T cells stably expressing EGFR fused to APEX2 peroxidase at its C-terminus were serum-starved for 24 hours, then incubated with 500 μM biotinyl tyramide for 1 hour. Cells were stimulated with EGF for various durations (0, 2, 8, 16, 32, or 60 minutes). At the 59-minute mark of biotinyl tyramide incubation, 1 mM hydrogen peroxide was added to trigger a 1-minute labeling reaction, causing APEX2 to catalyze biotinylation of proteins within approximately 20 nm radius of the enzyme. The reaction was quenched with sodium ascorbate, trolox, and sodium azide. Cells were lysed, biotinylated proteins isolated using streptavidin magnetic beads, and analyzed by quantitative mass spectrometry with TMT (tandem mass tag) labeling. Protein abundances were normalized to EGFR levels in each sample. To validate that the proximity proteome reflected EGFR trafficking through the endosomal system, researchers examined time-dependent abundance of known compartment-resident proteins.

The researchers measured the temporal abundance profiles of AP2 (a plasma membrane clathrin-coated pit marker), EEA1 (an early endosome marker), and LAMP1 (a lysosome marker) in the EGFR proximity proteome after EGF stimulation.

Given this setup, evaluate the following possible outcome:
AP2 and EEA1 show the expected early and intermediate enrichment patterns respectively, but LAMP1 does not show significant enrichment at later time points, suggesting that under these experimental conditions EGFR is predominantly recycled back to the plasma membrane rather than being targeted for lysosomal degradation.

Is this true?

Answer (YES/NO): NO